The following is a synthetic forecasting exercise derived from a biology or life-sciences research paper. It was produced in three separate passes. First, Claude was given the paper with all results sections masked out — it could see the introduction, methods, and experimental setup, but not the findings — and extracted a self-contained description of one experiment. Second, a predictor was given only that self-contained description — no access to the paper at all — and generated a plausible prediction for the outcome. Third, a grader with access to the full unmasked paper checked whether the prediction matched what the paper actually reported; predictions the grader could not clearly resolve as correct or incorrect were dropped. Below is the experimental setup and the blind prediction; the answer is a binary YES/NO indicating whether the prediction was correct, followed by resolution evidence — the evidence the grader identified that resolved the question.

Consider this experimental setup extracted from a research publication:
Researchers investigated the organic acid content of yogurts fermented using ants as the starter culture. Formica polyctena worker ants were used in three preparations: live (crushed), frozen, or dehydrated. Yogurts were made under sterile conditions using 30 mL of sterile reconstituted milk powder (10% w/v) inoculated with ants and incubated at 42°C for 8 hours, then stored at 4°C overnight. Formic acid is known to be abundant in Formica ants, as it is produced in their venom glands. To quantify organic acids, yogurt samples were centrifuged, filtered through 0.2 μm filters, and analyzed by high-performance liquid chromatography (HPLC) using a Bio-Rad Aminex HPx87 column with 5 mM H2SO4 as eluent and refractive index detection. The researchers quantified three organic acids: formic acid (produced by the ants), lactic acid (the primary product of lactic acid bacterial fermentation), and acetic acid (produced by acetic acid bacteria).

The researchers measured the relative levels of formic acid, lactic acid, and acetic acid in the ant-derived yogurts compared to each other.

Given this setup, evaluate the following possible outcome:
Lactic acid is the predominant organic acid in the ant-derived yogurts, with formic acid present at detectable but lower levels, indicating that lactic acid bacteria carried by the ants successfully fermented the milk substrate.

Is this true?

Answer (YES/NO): NO